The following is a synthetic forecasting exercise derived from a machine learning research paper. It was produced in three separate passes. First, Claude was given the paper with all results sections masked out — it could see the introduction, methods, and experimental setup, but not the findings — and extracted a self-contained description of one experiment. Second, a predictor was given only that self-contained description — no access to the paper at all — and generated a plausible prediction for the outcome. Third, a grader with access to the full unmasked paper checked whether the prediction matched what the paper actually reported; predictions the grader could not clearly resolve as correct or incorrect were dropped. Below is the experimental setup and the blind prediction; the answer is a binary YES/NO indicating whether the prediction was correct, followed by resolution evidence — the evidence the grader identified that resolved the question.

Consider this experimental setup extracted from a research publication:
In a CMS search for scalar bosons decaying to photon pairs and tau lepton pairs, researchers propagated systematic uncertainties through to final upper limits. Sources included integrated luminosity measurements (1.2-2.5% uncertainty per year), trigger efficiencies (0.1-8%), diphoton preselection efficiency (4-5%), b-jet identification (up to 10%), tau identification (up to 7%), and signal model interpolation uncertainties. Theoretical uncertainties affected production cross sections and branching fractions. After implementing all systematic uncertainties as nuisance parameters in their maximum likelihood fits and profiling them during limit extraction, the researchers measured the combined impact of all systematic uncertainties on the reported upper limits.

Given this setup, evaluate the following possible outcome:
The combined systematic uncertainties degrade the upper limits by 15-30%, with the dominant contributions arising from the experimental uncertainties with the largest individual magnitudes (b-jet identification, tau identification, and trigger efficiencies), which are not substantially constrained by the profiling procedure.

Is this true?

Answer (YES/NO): NO